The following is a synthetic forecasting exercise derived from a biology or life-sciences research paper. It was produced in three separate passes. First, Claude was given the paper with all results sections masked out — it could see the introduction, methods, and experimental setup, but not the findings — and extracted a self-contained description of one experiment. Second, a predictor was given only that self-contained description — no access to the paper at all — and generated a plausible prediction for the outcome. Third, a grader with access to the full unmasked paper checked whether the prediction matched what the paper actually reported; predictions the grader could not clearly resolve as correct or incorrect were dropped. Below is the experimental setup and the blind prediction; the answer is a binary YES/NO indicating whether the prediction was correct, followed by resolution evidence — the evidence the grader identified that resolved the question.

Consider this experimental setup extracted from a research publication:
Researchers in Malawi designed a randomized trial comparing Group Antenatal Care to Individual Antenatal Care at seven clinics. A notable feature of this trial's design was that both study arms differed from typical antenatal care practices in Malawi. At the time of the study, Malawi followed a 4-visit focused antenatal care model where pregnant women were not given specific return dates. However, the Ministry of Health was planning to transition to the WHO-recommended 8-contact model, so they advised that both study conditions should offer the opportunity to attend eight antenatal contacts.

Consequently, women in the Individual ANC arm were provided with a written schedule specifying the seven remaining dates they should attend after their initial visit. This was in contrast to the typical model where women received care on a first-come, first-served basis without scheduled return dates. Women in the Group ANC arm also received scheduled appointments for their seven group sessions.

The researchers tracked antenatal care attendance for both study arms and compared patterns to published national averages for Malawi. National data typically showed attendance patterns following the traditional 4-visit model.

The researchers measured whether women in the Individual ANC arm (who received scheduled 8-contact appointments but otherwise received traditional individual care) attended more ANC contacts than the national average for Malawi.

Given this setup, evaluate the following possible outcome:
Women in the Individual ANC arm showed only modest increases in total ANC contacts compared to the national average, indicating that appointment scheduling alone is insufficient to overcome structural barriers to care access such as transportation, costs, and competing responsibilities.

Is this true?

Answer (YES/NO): NO